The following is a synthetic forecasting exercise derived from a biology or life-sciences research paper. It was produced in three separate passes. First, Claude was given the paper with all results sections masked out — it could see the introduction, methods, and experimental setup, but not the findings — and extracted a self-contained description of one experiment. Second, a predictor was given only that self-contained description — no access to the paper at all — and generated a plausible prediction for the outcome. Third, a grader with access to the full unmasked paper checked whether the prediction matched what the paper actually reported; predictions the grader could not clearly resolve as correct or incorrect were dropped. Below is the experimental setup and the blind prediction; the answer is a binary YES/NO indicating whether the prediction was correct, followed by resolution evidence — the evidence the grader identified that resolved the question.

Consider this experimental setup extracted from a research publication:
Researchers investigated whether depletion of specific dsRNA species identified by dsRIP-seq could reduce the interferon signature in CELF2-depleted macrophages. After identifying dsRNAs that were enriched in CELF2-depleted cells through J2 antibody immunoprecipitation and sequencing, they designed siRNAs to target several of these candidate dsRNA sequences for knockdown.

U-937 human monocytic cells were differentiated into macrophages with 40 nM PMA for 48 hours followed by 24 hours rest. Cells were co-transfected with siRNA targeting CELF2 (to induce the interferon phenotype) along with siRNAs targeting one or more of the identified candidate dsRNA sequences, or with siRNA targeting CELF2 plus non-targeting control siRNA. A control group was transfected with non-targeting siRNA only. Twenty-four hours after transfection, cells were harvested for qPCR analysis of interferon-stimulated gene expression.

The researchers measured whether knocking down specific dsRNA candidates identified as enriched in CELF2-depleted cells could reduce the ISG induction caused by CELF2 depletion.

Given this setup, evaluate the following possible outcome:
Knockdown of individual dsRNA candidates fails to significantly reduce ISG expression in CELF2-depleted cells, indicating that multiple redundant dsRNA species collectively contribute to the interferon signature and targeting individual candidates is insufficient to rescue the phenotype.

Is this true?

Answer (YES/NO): NO